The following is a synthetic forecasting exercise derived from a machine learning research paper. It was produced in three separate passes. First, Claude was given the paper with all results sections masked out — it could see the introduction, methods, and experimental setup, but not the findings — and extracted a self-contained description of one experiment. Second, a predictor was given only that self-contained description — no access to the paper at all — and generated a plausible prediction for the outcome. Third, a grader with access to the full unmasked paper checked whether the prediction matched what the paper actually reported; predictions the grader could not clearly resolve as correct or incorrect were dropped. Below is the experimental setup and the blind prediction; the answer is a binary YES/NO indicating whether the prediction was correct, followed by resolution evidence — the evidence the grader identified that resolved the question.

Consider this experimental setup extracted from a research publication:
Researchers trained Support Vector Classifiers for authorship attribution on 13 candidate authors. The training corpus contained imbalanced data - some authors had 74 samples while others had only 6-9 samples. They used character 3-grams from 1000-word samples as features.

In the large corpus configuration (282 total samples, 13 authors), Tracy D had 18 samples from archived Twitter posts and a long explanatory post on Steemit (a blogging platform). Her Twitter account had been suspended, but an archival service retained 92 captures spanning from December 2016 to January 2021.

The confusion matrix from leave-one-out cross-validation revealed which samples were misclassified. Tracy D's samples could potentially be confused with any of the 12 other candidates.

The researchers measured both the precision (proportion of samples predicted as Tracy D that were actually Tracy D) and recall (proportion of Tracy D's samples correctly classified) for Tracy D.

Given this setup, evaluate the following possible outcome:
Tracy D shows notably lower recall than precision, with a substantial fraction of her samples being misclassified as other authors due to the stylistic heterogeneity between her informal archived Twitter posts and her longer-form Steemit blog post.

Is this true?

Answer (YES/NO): NO